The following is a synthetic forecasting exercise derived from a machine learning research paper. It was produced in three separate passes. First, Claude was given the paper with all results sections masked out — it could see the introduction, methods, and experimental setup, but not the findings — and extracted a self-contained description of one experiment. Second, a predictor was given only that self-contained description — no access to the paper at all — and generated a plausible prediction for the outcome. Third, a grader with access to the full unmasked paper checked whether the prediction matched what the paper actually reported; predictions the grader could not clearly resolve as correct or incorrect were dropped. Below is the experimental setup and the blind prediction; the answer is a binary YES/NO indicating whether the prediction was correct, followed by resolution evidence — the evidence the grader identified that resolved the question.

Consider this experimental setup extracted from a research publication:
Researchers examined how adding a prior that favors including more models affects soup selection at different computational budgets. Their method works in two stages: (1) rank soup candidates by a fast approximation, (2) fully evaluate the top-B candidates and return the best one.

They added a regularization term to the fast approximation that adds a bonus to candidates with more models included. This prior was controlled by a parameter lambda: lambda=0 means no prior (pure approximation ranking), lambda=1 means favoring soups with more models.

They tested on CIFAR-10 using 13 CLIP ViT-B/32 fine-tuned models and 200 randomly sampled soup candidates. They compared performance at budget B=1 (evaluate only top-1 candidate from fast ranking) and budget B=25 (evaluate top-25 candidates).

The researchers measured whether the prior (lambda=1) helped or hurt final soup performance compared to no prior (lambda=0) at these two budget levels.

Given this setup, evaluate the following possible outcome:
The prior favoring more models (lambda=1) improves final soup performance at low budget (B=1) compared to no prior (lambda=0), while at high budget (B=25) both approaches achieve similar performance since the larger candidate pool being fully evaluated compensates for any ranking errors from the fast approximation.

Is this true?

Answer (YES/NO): NO